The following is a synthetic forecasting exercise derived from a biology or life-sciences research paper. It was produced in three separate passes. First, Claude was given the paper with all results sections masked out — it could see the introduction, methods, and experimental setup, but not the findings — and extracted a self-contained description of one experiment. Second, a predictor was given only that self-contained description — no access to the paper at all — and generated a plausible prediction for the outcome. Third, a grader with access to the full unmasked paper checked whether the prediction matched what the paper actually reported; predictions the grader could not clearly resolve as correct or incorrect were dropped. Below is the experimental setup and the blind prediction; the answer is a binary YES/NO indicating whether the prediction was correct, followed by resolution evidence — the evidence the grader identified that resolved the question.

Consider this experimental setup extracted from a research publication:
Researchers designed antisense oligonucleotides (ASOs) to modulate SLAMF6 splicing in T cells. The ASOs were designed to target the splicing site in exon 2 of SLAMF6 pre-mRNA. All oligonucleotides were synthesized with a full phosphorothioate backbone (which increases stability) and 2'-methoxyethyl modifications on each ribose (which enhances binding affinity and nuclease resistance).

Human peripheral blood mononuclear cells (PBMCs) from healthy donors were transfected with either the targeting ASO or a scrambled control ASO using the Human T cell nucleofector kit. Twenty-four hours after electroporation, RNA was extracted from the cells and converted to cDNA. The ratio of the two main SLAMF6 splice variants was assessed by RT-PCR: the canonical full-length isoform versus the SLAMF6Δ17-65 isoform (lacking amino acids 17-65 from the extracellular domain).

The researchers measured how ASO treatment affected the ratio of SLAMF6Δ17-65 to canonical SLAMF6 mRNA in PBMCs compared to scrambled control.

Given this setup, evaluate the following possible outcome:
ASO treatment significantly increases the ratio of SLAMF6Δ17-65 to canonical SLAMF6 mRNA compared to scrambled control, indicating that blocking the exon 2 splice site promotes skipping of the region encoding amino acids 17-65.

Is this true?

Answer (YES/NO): YES